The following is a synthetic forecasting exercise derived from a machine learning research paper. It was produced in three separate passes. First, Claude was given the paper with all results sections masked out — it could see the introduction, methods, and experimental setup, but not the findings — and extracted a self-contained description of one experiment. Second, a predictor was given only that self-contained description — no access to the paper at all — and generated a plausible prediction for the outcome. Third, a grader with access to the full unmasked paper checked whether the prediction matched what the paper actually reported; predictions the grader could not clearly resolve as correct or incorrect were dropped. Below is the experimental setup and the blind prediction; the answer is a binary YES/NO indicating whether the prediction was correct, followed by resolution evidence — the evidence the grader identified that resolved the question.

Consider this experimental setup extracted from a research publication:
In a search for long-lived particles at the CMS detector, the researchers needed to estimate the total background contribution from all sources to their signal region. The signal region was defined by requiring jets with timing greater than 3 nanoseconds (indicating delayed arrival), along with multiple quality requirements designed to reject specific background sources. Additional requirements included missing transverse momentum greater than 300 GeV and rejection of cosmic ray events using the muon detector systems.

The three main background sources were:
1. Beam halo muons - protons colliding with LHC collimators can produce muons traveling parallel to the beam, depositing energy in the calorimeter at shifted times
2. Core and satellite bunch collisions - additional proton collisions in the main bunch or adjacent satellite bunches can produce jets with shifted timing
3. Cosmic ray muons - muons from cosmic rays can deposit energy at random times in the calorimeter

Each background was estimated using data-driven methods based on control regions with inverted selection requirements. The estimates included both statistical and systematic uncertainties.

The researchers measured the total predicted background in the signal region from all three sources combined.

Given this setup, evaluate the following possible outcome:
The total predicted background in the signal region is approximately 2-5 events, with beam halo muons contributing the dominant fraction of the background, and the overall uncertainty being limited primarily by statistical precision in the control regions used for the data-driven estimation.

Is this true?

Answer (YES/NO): NO